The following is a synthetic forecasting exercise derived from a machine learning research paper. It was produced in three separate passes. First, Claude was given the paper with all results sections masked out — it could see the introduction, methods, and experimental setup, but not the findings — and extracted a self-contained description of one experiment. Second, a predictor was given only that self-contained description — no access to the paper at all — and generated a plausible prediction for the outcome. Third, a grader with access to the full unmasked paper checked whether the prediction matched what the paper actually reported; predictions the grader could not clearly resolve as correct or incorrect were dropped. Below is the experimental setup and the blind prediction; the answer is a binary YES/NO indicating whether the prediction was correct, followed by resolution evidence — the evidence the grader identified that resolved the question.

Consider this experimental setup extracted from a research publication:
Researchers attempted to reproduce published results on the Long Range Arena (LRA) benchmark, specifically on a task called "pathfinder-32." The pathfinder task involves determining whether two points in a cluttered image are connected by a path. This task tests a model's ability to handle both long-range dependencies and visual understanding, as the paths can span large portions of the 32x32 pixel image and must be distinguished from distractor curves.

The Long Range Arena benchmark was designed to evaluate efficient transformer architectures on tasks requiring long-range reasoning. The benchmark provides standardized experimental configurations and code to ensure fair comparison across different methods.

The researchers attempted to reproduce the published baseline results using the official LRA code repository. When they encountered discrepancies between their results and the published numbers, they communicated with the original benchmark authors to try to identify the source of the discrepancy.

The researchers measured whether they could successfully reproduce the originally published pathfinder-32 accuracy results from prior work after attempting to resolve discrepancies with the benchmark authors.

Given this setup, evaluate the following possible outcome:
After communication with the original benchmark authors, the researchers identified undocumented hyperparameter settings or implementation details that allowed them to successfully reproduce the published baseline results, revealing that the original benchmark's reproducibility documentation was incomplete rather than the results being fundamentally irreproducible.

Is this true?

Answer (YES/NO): NO